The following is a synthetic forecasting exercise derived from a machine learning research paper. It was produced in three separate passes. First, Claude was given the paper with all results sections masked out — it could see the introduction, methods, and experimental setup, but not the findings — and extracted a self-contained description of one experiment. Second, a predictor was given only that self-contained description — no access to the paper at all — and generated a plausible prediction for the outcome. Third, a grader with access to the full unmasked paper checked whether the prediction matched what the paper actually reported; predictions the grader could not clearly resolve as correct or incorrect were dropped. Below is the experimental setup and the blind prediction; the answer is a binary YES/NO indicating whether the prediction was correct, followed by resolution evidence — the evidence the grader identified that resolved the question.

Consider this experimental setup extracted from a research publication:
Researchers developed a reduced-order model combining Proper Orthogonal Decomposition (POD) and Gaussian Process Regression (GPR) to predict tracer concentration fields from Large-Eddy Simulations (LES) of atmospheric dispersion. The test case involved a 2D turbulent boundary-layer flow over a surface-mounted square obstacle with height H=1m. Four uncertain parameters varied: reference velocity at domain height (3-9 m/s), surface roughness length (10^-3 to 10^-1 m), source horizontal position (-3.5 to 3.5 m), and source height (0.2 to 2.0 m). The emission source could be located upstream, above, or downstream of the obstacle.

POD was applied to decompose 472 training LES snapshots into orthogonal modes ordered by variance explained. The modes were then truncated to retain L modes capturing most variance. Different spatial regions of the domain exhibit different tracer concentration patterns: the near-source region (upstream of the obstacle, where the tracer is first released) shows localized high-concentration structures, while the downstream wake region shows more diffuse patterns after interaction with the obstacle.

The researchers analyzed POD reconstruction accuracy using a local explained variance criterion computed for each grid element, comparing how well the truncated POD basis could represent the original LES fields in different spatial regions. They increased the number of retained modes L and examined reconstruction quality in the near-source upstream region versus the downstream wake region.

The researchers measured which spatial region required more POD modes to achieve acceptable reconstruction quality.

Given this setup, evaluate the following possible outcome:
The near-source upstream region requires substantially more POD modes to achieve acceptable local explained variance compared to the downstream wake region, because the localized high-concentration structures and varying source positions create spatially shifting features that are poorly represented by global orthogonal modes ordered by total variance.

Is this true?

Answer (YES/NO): YES